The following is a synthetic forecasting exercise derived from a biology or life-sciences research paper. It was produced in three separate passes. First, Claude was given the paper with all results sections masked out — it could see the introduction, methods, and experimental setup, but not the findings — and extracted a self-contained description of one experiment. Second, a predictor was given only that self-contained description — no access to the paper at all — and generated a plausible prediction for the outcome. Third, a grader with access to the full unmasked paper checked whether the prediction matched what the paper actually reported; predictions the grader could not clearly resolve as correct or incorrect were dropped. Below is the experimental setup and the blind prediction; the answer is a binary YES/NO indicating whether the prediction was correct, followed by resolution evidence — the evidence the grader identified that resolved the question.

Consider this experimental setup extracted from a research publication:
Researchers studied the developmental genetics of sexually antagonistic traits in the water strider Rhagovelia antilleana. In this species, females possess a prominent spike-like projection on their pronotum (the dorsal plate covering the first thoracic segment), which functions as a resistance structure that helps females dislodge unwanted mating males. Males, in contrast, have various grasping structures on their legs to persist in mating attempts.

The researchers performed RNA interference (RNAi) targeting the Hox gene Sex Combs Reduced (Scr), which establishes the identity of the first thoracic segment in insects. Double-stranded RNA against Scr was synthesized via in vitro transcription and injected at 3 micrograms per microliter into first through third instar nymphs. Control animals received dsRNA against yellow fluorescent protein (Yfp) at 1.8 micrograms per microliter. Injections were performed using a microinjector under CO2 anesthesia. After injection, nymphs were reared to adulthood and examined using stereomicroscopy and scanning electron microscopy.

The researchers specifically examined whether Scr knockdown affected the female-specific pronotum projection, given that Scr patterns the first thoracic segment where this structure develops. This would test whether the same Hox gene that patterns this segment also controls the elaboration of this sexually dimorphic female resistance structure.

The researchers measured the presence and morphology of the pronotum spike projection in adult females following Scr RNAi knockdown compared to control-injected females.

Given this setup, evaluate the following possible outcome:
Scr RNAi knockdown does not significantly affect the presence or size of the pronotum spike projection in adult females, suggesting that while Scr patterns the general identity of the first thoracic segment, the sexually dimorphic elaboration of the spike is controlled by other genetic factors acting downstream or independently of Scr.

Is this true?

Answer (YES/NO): NO